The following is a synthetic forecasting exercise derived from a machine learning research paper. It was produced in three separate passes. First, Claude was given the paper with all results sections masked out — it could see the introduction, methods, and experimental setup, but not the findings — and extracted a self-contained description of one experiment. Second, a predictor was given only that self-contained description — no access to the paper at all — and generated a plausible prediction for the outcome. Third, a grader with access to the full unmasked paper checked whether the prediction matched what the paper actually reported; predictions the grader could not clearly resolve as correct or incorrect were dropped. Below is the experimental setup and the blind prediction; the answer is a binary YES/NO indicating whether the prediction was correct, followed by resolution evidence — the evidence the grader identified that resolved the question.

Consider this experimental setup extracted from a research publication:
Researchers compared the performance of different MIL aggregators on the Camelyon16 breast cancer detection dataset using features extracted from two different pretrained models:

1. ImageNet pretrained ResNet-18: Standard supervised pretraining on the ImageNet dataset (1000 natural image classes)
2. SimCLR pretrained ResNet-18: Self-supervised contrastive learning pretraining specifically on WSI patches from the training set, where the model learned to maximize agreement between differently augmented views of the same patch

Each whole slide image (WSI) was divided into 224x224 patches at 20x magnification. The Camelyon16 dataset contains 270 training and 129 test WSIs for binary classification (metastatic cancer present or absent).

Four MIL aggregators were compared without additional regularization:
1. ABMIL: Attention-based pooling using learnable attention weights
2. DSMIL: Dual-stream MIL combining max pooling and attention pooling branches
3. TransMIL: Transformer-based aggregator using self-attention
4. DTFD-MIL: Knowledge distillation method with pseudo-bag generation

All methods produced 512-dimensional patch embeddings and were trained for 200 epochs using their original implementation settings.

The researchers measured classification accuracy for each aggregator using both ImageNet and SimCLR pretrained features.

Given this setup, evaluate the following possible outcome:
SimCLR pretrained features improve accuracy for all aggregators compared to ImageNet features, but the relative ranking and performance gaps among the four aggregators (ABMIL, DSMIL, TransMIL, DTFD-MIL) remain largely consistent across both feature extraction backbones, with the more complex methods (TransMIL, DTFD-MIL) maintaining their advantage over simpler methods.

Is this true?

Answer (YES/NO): NO